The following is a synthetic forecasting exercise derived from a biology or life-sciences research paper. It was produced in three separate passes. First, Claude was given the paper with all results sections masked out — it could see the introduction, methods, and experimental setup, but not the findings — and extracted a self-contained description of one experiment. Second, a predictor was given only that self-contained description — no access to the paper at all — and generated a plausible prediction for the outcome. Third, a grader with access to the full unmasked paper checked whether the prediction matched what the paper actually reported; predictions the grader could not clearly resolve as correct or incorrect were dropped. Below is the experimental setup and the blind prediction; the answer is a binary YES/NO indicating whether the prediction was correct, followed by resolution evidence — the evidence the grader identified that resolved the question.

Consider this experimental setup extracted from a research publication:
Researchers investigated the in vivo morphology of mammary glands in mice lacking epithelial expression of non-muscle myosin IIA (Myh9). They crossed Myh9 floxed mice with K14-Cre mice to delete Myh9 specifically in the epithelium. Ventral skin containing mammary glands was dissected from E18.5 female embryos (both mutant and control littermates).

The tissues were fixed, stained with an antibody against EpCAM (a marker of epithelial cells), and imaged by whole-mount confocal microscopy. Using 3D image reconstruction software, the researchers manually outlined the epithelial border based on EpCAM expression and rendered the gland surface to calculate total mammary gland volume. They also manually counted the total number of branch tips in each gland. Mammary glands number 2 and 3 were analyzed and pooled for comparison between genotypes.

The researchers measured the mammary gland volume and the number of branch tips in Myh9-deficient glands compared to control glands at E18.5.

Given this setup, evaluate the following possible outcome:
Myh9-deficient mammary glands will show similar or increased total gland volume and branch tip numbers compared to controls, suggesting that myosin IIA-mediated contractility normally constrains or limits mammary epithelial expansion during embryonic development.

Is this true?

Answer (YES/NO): YES